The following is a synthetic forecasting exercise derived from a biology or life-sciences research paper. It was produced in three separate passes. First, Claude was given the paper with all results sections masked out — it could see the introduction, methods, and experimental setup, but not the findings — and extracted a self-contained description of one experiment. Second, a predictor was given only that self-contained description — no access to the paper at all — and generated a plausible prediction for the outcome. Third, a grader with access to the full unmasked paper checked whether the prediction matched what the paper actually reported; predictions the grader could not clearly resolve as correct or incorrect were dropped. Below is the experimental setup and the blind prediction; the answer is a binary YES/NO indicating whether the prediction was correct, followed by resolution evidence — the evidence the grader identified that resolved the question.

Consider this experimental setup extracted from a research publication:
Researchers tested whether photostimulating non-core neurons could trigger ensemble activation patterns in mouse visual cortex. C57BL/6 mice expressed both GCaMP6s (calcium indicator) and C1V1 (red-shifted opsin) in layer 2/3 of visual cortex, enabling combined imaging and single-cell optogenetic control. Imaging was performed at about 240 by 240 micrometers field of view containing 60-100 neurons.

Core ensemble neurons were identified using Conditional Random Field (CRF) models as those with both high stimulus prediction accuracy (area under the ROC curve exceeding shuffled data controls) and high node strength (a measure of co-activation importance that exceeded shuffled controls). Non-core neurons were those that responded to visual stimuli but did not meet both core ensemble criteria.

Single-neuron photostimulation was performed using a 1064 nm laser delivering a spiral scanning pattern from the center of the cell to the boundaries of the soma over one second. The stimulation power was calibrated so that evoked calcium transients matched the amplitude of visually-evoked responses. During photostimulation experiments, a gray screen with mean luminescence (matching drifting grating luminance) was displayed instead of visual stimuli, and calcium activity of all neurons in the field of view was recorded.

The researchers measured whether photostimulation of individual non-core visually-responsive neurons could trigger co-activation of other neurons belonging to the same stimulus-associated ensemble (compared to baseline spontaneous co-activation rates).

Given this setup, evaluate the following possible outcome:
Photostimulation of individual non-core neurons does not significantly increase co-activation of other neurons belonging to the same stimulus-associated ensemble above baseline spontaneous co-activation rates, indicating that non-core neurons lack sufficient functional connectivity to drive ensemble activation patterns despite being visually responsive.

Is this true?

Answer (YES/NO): YES